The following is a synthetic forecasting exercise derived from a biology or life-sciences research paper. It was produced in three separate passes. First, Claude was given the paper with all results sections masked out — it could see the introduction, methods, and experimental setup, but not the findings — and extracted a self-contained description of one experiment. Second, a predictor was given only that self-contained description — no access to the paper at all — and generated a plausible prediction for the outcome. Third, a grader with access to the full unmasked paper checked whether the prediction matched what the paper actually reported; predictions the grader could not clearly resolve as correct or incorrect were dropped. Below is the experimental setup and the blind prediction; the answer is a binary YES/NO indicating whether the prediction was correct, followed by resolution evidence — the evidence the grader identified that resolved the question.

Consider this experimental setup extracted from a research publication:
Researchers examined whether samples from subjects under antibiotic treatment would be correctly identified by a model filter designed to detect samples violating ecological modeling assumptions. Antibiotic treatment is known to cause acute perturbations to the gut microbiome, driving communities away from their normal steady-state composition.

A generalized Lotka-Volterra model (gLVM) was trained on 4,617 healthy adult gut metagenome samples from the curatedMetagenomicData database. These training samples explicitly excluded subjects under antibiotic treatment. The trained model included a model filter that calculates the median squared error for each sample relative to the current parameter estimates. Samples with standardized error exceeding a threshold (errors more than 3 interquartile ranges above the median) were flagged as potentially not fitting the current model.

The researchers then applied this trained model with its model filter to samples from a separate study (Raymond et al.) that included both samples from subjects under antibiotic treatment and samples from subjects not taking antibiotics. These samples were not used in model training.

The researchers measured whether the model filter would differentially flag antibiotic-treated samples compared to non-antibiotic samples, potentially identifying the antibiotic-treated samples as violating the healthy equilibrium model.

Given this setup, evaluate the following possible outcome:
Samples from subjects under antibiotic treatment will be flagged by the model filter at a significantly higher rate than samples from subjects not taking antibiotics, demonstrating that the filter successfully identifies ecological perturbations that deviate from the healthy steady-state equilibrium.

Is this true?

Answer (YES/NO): YES